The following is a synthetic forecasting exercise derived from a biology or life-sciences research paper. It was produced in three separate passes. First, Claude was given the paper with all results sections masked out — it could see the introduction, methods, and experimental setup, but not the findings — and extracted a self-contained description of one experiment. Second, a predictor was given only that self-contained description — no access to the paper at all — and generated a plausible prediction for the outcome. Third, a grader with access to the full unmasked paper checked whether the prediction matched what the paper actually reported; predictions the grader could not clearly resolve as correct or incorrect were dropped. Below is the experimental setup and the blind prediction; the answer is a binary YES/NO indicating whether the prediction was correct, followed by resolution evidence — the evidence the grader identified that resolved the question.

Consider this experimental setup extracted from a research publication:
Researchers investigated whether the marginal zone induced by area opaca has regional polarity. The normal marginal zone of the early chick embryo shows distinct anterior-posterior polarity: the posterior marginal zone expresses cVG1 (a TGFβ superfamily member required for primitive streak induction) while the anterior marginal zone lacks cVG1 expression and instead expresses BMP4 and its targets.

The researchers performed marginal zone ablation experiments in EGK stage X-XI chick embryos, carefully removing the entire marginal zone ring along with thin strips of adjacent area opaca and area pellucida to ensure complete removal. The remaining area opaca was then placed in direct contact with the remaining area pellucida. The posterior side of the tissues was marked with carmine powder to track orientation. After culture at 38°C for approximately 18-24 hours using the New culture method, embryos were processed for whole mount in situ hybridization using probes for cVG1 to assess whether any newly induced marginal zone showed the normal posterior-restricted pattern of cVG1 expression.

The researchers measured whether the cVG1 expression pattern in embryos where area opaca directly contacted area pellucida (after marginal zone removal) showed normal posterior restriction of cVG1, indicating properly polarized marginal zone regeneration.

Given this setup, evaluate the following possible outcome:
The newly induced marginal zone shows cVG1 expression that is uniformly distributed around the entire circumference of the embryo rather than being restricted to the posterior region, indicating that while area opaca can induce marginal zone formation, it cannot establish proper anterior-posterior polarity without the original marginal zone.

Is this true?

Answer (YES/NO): YES